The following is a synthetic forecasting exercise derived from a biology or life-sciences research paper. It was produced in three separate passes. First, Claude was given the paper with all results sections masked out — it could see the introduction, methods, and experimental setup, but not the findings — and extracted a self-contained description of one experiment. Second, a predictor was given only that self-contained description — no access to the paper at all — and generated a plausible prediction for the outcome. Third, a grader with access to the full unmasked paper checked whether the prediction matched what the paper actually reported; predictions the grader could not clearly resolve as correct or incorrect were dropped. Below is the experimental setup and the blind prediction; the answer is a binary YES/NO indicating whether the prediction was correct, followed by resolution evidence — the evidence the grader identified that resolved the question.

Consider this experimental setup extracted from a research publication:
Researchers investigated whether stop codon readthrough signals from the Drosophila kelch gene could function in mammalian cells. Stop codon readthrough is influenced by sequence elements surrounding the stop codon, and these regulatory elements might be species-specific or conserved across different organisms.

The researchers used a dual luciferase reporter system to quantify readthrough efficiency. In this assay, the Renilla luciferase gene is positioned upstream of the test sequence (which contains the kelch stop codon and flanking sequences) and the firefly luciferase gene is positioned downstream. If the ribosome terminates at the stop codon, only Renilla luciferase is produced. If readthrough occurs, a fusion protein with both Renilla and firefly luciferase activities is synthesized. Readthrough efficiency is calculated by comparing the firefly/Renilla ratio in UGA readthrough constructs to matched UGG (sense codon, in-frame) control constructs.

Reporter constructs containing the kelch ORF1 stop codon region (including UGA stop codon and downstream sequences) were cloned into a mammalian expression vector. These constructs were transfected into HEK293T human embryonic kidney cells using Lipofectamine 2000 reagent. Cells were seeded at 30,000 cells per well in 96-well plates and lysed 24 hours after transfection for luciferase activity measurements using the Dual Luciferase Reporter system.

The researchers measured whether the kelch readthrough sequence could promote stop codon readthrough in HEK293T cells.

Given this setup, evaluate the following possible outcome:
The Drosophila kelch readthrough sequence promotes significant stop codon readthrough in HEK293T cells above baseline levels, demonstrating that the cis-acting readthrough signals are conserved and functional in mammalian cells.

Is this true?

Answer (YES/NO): YES